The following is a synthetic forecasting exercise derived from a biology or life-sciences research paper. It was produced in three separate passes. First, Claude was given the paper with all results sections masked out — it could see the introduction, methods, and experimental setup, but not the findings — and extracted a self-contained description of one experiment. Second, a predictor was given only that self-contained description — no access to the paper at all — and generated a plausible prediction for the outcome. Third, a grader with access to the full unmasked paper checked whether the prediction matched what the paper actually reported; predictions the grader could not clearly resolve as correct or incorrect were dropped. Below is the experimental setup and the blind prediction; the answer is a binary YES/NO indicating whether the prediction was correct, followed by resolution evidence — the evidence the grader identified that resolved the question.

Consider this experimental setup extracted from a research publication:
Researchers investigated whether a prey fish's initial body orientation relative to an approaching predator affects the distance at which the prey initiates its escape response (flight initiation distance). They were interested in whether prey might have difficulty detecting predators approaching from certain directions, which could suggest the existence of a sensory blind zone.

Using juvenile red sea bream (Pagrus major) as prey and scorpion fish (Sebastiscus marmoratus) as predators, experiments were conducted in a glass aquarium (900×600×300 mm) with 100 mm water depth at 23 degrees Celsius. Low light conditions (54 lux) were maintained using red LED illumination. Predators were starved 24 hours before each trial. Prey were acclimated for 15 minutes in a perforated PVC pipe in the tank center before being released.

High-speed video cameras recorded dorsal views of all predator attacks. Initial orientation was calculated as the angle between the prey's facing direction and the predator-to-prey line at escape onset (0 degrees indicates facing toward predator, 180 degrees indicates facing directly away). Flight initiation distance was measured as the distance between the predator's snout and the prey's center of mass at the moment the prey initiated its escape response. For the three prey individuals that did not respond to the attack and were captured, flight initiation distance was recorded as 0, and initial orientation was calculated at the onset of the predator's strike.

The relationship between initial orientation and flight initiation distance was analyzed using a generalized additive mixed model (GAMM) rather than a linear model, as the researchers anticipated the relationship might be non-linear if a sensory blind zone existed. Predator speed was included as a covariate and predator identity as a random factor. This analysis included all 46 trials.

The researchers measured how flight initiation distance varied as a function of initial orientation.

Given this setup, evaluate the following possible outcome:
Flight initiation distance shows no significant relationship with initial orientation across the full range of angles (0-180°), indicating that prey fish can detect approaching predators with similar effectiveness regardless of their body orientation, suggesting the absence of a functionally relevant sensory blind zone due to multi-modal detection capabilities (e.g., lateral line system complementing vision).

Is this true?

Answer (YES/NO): NO